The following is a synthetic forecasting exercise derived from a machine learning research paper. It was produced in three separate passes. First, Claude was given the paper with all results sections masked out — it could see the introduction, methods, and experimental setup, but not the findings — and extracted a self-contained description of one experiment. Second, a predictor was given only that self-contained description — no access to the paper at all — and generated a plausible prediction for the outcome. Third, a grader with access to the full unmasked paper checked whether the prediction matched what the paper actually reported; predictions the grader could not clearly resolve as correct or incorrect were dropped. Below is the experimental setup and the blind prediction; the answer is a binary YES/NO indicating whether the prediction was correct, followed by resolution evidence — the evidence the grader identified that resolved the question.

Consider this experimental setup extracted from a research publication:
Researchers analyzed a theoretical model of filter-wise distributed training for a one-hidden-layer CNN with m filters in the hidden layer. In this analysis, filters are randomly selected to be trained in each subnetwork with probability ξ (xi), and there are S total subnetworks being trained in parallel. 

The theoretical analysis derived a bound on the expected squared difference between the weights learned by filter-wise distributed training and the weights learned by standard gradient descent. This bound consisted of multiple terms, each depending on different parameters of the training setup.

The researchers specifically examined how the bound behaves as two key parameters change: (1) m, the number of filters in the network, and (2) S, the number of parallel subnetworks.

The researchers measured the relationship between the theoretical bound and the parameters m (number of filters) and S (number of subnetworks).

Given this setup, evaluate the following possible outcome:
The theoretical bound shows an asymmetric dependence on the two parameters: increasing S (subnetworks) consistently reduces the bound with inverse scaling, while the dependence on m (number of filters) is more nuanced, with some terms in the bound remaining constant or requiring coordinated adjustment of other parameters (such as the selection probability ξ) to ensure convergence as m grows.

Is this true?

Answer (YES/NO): NO